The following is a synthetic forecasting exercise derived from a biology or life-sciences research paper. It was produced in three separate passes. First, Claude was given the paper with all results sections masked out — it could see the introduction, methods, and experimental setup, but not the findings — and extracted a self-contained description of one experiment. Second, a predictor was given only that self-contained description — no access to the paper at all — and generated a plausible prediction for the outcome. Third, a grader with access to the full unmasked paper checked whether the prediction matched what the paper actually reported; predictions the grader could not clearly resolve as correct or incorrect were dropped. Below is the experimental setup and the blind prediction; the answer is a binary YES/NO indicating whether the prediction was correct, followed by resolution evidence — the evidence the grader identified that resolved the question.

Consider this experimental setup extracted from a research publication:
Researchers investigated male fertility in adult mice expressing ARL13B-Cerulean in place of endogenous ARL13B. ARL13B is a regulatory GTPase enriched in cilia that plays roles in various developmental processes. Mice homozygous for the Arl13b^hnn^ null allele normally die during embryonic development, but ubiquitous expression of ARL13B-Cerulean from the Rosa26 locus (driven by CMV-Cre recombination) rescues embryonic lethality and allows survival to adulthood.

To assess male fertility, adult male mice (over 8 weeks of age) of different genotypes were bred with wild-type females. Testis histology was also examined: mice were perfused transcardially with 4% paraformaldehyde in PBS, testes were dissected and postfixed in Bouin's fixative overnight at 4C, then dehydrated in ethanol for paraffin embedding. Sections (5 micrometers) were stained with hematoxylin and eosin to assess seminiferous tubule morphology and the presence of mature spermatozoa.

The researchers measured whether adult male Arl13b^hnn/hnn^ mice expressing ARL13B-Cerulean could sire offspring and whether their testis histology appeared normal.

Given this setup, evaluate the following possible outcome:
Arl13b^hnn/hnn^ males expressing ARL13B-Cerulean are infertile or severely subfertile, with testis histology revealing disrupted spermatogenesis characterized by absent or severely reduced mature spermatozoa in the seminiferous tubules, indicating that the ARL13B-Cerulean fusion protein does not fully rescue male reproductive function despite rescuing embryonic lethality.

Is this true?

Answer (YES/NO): YES